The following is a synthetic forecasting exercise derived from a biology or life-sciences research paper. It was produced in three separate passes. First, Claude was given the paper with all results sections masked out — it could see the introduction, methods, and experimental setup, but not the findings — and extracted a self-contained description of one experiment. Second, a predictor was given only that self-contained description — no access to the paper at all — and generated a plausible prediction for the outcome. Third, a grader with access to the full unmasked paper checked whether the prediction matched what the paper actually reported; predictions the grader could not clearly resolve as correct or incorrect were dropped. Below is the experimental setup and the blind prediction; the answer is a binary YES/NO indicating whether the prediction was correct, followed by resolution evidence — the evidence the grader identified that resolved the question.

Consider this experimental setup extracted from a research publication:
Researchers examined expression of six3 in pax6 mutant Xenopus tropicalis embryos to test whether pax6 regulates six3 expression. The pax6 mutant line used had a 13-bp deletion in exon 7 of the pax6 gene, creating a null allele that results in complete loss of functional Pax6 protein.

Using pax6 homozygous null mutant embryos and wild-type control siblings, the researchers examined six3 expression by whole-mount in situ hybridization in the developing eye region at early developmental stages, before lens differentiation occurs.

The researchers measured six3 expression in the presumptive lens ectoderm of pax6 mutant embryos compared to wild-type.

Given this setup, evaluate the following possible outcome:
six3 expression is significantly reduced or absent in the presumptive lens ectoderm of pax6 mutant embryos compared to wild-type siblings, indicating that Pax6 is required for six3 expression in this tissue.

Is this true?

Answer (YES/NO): NO